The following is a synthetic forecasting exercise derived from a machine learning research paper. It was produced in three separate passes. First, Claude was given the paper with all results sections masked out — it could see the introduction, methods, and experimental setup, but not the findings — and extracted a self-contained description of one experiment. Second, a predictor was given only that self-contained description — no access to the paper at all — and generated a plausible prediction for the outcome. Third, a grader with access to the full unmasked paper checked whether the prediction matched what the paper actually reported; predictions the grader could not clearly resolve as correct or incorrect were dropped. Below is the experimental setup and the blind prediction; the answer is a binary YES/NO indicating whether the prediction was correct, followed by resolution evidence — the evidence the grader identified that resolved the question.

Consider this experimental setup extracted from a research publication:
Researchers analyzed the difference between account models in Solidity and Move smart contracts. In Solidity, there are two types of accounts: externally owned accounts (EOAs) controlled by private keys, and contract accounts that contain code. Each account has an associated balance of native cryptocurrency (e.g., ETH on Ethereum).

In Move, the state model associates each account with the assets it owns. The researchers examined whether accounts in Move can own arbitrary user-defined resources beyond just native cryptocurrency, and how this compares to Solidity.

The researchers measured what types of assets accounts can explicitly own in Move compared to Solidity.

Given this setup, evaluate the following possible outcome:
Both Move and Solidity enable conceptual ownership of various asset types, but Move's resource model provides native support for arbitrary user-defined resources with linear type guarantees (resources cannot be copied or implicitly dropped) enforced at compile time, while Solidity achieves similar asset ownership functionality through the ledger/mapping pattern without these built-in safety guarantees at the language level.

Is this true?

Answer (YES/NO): YES